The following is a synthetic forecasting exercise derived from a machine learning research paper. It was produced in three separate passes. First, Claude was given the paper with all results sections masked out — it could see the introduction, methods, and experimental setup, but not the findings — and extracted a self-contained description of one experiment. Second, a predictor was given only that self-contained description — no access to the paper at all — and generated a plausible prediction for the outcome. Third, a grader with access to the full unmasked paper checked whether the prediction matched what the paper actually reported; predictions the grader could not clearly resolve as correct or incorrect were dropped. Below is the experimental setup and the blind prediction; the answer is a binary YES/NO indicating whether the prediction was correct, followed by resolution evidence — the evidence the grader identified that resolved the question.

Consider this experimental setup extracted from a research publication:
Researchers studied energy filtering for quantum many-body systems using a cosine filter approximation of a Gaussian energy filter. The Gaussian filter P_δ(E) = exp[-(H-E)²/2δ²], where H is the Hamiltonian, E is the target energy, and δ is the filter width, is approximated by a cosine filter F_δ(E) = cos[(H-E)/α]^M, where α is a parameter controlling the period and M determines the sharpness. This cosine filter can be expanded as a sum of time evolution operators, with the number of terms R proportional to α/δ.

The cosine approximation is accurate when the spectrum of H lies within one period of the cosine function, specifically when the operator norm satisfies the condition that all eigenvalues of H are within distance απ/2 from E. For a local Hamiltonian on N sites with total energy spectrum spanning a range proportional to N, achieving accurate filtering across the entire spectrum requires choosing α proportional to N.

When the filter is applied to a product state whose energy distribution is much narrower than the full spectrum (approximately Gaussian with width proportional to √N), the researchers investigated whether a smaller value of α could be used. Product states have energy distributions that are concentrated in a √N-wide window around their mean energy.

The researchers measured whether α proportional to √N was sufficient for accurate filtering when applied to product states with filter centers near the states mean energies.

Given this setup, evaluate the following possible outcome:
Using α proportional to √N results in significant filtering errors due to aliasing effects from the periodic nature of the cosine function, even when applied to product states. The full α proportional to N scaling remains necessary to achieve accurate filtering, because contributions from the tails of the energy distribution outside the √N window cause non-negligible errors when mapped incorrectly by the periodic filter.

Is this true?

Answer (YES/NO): NO